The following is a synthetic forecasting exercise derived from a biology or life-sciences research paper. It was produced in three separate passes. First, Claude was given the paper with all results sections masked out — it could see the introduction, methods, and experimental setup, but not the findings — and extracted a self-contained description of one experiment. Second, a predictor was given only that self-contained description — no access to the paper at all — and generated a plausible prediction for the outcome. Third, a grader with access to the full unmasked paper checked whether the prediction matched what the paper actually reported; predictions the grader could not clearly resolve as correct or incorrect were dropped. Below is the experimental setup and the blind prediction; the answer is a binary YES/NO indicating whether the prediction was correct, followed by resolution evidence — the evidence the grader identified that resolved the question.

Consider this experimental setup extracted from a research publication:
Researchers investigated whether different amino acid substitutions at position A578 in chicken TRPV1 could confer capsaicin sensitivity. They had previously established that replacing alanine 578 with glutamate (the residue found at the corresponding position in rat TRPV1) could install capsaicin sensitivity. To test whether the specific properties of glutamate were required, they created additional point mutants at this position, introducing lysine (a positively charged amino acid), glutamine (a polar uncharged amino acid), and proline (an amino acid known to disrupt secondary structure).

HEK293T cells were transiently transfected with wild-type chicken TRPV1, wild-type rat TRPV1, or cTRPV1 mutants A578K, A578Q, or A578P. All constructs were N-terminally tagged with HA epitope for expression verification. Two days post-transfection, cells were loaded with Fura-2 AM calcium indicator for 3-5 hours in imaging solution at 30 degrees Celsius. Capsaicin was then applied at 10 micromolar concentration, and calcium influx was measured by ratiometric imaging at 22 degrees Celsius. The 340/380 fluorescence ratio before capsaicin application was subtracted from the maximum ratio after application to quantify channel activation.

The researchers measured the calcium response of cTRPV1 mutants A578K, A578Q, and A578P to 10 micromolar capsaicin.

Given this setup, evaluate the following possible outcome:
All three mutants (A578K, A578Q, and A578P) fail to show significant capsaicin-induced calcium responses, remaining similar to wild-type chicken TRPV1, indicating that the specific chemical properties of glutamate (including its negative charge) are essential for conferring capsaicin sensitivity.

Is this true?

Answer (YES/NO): NO